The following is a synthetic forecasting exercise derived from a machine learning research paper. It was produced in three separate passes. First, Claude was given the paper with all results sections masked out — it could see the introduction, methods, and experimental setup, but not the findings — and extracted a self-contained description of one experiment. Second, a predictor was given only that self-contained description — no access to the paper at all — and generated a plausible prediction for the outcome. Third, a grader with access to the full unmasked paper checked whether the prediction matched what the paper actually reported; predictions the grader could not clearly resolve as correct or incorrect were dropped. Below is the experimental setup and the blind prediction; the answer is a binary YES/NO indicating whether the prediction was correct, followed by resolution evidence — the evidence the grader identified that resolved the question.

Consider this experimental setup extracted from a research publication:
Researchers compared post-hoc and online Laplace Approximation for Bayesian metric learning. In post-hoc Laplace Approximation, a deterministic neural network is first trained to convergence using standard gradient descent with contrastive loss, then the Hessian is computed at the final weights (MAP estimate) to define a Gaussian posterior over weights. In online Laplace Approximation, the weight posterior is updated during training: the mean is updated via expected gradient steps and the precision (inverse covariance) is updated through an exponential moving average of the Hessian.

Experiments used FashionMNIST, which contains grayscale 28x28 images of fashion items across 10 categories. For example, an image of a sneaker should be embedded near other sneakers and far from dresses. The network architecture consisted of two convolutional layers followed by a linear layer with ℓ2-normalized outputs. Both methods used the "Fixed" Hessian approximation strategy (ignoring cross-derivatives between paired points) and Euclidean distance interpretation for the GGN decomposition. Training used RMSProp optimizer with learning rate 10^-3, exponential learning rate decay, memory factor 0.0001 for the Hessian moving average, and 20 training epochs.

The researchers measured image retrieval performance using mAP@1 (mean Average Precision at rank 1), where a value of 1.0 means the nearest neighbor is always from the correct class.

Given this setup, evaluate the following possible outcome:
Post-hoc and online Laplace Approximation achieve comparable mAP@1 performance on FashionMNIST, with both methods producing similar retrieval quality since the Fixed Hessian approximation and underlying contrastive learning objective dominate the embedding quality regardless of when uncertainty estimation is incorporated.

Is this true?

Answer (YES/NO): NO